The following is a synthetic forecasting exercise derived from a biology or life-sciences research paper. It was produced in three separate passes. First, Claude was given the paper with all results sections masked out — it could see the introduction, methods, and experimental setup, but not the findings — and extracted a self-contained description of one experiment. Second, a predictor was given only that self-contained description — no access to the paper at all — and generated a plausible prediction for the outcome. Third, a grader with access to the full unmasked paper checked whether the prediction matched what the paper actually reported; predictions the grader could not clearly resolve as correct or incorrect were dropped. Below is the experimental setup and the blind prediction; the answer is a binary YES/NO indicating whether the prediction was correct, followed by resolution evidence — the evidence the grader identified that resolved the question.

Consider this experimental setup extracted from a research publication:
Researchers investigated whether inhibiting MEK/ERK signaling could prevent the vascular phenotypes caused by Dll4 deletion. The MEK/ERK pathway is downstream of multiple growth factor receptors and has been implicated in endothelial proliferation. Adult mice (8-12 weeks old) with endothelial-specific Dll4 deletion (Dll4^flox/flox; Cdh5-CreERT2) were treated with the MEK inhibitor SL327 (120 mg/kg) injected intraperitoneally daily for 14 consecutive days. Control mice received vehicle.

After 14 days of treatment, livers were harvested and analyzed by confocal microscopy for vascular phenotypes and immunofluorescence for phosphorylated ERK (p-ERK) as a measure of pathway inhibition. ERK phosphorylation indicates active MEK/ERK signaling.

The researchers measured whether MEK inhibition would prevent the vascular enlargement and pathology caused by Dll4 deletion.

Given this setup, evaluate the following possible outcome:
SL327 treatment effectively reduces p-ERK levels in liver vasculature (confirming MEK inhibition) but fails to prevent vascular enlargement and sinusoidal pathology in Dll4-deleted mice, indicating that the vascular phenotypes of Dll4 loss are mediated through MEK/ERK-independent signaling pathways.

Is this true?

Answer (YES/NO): YES